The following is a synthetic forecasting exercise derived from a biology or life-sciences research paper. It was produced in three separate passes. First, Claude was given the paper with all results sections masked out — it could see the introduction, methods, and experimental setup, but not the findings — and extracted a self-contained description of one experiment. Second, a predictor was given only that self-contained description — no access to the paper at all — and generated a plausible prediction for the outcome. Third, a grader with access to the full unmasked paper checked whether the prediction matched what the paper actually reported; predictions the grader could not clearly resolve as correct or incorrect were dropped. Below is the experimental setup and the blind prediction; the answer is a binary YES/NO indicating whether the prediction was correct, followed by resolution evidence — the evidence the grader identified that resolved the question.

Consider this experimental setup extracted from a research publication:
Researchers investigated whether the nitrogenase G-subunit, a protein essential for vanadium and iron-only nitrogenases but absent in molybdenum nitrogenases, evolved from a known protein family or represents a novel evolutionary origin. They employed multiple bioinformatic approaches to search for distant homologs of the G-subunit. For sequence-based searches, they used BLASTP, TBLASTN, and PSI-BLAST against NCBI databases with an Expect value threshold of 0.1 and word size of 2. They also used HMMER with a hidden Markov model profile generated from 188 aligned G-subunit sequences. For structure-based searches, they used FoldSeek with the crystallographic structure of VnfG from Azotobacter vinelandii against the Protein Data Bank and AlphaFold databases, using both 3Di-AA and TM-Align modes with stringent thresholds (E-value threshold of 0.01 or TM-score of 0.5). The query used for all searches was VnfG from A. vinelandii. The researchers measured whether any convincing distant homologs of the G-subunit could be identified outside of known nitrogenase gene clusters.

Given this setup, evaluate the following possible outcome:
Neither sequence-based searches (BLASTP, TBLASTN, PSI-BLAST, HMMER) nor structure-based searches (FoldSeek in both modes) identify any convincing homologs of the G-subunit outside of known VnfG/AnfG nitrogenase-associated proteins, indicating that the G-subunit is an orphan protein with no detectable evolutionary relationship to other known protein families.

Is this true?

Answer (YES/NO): YES